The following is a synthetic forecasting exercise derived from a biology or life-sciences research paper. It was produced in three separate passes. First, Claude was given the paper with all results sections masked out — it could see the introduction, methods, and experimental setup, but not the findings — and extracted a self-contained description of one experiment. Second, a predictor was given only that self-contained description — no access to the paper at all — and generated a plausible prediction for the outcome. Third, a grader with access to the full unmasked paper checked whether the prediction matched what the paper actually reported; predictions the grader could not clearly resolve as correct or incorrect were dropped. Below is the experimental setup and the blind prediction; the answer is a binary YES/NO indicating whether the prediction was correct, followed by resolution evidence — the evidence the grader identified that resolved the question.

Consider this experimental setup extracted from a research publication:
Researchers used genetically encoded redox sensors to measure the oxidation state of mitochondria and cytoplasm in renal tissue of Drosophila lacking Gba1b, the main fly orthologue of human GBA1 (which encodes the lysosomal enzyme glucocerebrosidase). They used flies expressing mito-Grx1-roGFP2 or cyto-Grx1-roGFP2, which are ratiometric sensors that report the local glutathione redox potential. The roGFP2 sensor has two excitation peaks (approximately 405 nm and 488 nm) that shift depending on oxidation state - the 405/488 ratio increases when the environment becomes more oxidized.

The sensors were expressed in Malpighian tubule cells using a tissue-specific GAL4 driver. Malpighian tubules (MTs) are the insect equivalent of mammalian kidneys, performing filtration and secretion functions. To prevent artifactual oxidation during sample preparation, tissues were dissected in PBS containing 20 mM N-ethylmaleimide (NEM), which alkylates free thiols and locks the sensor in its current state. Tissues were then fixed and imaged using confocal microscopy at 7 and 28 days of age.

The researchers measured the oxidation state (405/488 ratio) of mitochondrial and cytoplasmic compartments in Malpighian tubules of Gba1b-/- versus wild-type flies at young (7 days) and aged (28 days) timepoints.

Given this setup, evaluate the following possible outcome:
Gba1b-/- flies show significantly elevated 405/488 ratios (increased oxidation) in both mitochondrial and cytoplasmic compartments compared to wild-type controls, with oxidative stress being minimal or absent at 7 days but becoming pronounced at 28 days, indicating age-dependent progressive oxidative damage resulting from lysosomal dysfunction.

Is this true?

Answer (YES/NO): NO